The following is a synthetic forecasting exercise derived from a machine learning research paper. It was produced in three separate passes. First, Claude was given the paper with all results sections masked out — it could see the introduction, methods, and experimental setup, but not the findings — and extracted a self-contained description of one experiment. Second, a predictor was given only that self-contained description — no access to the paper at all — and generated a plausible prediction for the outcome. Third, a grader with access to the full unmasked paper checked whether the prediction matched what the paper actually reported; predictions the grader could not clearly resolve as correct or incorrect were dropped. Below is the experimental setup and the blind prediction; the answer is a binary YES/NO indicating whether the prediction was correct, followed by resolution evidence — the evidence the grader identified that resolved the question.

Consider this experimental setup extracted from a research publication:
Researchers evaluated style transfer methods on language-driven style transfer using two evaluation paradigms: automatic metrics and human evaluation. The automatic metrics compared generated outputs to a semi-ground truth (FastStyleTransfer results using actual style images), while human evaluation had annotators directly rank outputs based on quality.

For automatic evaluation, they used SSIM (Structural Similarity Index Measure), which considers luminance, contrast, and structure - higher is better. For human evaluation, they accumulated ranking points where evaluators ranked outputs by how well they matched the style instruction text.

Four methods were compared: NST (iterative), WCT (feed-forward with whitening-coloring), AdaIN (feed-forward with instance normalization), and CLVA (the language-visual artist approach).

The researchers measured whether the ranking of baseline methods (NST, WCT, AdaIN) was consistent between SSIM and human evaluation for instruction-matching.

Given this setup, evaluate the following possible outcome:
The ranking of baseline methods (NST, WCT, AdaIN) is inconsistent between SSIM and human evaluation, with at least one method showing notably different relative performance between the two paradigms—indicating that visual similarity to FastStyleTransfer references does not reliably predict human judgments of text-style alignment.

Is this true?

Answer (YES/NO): NO